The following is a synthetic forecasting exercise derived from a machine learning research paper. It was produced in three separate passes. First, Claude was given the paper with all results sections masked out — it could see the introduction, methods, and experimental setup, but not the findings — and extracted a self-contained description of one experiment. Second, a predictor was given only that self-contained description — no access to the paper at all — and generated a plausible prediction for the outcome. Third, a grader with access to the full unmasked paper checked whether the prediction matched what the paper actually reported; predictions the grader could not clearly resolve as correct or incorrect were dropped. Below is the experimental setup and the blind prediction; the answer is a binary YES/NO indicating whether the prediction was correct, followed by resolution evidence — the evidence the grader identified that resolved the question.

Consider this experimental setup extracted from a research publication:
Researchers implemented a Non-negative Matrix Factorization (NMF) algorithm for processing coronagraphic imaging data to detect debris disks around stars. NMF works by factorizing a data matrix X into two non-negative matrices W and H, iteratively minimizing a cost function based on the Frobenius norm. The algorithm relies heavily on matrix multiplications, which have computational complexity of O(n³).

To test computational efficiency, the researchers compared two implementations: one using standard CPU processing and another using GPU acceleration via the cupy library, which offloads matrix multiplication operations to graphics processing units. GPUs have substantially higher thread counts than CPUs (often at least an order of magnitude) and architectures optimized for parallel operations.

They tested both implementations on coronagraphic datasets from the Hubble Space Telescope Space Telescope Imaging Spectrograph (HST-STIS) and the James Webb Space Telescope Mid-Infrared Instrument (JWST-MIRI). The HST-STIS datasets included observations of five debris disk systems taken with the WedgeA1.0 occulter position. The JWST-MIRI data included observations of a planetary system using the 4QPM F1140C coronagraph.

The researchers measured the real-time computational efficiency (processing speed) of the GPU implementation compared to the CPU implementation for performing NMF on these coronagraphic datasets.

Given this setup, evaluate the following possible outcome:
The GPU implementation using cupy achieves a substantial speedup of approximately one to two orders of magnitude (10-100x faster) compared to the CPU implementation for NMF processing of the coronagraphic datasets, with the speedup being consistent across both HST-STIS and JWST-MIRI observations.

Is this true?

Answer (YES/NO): NO